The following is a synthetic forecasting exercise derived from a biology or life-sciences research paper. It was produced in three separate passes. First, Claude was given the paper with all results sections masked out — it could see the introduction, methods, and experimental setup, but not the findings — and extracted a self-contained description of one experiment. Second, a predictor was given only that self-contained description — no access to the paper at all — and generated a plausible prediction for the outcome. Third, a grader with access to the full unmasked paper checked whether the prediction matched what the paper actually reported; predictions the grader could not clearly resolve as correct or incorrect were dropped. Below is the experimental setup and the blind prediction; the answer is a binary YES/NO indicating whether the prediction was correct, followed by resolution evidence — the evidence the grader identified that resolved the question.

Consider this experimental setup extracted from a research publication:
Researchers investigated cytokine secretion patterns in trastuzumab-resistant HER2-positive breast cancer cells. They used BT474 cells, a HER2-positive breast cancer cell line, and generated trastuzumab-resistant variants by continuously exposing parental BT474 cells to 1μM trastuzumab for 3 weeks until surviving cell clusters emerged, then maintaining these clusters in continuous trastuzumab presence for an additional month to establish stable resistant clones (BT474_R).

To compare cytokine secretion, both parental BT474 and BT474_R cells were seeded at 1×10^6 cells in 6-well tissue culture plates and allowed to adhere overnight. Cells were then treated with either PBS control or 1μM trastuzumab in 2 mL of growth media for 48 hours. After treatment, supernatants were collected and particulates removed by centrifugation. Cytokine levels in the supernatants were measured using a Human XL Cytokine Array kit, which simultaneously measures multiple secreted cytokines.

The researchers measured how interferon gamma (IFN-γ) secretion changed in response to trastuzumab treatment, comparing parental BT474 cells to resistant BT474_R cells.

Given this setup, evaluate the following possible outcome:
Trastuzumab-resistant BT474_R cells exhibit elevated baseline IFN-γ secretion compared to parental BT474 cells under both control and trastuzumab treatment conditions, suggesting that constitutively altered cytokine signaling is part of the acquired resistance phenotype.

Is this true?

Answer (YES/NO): NO